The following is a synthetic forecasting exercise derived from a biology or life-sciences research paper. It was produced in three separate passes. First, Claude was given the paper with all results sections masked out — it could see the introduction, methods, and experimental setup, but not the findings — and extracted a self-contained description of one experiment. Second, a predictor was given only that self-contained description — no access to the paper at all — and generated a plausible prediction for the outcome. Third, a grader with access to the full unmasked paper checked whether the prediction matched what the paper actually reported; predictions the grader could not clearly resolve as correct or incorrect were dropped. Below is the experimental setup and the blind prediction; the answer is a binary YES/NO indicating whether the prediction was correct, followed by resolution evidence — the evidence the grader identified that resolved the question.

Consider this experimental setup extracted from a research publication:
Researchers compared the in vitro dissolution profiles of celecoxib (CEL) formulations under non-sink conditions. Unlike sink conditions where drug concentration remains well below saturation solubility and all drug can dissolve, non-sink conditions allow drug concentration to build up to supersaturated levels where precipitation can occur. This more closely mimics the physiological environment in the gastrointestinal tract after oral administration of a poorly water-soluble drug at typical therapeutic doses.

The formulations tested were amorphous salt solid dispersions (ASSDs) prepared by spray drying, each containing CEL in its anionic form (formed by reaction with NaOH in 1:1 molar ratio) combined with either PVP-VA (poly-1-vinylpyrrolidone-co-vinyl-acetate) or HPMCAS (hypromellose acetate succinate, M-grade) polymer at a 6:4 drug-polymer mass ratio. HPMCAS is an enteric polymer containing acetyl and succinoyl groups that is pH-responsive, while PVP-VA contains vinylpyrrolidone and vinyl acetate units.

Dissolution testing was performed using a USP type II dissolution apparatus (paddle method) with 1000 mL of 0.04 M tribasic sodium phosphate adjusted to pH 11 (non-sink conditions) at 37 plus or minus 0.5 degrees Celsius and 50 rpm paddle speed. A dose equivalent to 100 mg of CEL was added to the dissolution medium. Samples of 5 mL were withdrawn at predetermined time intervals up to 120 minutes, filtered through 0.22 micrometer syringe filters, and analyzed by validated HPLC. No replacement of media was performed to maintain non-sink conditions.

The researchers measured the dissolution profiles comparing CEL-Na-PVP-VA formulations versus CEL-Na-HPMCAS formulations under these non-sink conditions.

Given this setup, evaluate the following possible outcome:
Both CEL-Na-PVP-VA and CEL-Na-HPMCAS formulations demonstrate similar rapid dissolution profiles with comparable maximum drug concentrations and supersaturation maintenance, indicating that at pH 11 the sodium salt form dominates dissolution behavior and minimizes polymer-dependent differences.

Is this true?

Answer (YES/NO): NO